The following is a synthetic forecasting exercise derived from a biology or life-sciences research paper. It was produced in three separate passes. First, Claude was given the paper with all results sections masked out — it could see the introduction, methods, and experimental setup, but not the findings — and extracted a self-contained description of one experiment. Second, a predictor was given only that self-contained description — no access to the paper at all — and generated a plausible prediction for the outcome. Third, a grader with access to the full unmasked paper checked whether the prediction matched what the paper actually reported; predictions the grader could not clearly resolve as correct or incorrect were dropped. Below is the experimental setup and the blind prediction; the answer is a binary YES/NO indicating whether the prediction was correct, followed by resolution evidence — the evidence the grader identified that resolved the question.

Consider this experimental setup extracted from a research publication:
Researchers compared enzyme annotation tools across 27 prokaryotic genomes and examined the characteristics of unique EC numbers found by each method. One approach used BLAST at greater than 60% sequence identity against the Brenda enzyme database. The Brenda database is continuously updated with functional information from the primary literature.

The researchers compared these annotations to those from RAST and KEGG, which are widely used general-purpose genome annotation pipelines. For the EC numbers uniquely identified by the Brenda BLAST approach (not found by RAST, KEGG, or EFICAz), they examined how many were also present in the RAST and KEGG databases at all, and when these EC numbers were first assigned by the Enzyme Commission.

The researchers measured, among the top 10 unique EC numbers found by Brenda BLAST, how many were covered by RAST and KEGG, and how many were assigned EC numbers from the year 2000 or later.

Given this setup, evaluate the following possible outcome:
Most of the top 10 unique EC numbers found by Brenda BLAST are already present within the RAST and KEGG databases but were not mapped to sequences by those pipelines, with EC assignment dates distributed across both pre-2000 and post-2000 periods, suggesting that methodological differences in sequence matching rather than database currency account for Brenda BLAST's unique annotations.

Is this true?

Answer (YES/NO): NO